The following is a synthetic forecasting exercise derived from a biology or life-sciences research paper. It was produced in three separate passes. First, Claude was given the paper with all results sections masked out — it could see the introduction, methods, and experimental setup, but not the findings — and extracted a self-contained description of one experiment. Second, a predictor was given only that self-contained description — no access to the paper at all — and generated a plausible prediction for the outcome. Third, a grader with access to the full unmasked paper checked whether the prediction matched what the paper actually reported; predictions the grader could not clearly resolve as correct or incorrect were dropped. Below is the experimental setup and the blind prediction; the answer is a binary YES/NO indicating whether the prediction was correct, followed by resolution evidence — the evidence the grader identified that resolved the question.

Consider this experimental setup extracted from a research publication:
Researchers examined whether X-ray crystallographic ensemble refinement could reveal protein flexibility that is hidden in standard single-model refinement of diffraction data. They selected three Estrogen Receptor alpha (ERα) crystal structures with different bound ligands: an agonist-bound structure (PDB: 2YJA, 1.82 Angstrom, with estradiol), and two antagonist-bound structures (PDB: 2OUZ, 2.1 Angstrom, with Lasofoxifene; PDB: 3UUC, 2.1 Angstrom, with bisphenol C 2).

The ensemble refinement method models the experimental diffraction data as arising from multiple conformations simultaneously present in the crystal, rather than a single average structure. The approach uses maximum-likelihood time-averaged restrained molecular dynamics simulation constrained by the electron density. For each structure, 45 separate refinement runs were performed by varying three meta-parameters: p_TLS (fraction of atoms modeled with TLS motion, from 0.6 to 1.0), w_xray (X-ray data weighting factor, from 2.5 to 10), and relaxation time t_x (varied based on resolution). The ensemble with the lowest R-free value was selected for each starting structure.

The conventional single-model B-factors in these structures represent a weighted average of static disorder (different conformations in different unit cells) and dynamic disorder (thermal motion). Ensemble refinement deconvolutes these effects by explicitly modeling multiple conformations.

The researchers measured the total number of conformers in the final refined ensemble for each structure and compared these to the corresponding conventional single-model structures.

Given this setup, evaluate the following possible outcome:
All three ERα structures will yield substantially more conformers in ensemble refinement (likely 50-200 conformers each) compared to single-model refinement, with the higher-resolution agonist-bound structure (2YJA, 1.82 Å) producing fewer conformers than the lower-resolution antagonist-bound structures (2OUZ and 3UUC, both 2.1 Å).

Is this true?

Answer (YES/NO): NO